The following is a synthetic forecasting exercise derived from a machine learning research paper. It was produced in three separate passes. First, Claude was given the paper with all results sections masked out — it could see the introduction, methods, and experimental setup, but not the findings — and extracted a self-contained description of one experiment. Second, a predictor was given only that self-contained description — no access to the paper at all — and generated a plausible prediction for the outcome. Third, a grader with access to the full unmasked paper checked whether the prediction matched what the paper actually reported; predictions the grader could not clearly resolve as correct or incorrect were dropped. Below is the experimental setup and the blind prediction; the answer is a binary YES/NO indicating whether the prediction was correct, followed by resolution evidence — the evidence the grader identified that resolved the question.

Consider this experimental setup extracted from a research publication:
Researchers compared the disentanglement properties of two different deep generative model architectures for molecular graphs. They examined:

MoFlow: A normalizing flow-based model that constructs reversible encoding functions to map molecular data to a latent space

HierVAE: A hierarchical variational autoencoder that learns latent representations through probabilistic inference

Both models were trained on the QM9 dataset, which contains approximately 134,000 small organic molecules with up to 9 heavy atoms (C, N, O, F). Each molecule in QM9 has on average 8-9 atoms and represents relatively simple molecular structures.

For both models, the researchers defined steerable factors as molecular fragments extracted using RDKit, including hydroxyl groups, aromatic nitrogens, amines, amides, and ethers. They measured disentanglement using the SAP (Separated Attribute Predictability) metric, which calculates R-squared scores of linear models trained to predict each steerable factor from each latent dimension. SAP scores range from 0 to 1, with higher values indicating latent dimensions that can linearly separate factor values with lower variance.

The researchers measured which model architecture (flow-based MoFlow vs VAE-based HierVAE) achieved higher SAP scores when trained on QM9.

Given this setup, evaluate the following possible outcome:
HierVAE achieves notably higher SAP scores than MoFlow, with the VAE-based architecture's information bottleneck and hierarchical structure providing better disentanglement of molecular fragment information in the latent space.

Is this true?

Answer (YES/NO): YES